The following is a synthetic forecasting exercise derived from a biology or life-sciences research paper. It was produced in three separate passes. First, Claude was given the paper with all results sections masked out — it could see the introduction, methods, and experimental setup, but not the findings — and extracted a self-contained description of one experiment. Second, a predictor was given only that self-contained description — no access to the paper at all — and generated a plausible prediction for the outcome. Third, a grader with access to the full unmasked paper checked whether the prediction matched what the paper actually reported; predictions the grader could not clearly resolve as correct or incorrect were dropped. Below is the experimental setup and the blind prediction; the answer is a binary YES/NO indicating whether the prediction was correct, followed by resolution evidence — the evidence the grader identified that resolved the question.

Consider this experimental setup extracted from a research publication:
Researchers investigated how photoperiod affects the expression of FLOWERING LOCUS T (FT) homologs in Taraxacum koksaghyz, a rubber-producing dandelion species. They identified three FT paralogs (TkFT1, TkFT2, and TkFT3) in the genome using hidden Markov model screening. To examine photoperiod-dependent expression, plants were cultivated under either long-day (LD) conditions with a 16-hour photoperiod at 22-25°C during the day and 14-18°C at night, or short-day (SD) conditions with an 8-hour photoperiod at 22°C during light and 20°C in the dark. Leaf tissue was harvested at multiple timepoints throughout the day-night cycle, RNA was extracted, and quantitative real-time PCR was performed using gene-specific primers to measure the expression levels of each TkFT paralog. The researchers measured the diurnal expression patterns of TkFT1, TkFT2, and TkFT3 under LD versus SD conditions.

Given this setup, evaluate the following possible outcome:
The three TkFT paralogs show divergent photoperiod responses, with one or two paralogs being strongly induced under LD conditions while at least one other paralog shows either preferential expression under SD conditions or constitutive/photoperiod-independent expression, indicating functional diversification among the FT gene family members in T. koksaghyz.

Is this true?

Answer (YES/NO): NO